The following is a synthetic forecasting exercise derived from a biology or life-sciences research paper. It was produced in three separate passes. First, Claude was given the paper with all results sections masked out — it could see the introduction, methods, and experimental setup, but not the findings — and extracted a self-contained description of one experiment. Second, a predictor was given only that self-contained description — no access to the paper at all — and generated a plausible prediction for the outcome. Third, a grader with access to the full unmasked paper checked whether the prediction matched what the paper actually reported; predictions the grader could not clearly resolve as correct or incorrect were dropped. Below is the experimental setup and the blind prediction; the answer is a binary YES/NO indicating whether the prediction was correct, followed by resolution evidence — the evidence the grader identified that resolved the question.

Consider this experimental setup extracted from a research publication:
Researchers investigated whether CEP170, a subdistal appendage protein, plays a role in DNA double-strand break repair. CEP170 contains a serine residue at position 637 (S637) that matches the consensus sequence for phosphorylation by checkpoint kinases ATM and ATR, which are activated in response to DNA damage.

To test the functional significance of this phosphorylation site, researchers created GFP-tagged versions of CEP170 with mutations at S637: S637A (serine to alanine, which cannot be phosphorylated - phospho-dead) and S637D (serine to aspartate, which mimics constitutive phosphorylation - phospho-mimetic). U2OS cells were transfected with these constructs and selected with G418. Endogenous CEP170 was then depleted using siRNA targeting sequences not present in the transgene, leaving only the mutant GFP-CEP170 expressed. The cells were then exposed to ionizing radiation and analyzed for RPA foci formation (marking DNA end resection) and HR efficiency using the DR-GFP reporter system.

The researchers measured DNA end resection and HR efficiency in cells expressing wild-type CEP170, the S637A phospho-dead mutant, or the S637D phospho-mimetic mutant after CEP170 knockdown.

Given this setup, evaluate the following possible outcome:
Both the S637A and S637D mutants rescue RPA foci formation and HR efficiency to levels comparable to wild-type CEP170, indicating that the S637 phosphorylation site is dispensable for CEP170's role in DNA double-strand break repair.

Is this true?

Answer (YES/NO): NO